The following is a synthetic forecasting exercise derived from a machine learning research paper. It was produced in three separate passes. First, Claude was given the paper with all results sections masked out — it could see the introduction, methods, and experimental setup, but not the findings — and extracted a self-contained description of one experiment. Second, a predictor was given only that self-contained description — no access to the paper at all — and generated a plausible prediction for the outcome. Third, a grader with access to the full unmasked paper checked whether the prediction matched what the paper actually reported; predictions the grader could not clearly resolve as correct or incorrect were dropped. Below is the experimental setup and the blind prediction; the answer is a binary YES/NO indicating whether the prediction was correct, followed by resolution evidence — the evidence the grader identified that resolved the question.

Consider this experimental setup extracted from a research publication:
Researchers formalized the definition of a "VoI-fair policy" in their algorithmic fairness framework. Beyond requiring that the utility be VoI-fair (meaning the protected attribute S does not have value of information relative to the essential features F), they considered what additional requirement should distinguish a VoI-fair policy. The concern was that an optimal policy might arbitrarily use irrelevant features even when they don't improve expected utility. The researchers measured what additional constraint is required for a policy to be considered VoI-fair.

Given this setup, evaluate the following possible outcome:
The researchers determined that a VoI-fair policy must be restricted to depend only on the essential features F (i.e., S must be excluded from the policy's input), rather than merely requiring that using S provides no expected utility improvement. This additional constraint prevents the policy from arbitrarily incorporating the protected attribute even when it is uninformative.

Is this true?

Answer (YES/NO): NO